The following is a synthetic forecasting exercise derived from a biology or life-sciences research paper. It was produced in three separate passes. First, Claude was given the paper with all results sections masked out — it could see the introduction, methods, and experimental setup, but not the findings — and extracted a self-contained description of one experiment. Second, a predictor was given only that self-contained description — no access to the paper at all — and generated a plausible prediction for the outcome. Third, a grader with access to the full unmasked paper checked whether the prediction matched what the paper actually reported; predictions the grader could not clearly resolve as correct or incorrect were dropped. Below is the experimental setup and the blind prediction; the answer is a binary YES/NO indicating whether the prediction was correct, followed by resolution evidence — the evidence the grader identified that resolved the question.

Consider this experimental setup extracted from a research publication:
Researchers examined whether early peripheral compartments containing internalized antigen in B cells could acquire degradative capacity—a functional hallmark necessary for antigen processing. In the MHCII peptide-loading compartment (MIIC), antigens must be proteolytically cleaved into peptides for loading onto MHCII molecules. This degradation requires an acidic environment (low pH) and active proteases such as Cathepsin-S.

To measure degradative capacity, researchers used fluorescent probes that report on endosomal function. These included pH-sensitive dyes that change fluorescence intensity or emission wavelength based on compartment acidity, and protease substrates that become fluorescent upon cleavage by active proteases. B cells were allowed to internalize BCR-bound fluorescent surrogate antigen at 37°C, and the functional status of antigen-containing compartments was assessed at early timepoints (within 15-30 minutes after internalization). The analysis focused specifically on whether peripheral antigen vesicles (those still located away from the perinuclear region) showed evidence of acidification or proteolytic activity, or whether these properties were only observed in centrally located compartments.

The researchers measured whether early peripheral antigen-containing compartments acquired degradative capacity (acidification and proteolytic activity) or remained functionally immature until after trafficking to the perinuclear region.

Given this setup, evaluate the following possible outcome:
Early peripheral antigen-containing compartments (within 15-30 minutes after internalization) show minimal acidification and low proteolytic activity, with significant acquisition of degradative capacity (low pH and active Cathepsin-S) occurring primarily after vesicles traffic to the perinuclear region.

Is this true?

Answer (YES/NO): NO